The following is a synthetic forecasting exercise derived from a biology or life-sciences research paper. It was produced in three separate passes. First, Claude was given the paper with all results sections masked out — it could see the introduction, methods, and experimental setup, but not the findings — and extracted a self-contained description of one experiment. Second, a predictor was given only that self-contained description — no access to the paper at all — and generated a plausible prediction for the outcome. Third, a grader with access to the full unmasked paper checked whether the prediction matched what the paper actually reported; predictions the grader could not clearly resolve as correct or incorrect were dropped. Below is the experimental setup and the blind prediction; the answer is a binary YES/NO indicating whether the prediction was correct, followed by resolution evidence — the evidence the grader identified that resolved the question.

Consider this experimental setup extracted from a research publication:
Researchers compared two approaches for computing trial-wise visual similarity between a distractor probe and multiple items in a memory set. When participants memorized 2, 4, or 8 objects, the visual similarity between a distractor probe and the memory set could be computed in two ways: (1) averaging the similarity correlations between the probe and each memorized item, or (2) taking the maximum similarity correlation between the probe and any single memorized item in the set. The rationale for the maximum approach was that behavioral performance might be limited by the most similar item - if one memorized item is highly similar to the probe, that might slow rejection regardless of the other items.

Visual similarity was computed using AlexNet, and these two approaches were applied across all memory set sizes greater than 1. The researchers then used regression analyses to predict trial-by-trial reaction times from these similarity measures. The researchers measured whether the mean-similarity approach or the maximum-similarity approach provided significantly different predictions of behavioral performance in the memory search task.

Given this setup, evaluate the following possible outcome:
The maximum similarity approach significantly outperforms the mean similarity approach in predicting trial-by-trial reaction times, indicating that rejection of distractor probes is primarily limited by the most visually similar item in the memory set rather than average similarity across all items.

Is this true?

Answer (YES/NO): NO